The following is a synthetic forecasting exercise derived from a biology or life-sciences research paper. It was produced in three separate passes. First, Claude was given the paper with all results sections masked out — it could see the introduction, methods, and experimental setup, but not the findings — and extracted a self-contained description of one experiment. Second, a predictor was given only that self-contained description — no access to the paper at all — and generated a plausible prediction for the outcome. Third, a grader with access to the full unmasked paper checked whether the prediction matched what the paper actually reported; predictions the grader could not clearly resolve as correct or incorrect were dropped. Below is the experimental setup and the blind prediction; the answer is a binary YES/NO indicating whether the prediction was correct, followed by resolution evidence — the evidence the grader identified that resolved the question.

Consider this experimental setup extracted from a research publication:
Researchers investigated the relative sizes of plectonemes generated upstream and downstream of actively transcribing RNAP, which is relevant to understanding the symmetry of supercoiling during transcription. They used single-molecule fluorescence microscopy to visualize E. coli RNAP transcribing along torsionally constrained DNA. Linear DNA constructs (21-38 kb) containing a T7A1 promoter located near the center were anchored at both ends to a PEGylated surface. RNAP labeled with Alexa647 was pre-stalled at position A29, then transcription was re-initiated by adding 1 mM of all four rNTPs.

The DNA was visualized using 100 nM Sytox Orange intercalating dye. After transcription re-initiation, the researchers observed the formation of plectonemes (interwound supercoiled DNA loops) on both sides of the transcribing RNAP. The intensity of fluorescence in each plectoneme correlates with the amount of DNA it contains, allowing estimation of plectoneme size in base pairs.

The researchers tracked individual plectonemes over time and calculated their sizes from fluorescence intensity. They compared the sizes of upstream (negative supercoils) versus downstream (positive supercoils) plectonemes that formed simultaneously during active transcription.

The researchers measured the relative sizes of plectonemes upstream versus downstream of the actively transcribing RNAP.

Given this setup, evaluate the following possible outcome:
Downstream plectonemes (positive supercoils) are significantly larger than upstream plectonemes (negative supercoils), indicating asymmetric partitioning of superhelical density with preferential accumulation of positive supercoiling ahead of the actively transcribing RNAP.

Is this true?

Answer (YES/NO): NO